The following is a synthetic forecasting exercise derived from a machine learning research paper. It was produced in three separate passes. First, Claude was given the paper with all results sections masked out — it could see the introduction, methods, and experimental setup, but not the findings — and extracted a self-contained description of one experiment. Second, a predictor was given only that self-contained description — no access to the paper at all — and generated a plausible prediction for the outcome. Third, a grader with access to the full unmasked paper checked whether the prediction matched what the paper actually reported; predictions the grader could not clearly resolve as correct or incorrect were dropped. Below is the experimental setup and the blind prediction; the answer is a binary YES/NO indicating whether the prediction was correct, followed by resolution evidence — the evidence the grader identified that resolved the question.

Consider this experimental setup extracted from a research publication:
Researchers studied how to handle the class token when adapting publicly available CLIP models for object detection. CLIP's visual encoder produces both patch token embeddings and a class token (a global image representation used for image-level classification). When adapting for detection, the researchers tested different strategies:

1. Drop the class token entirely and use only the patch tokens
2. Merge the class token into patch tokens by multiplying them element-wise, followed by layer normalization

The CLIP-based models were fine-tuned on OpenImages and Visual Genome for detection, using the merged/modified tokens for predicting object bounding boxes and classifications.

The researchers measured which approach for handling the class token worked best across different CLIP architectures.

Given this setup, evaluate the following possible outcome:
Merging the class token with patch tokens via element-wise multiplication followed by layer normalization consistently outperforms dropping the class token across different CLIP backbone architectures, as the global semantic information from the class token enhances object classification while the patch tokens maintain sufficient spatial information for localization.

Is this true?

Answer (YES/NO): NO